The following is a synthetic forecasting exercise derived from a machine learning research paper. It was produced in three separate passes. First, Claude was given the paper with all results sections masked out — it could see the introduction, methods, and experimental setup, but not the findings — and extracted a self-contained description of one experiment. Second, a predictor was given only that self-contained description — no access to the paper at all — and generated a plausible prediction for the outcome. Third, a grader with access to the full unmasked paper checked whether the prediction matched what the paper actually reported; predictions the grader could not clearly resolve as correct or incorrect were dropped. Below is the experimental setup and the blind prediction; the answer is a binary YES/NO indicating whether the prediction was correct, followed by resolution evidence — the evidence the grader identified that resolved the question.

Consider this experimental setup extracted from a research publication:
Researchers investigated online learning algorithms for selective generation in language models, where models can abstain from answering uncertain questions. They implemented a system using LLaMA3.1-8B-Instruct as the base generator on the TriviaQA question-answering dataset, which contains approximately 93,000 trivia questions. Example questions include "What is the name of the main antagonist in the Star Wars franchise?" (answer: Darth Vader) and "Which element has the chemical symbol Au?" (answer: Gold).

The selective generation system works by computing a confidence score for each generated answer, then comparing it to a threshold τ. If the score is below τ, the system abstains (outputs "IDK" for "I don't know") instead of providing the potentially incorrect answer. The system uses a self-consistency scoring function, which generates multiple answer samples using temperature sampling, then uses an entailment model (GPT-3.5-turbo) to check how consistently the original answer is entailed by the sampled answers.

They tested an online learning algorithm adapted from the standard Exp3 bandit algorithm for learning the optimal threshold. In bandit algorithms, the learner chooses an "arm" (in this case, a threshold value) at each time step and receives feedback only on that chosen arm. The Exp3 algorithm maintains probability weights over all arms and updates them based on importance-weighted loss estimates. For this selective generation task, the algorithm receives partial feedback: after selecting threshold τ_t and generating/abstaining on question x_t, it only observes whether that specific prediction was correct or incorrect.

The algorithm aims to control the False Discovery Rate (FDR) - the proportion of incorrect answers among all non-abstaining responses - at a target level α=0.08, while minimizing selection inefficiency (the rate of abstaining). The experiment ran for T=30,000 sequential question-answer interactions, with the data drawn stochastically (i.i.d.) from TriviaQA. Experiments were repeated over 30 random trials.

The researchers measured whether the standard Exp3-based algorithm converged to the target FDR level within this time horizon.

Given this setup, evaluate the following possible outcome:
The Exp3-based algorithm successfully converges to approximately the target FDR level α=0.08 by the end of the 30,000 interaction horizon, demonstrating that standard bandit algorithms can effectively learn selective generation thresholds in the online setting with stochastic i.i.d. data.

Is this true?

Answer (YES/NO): NO